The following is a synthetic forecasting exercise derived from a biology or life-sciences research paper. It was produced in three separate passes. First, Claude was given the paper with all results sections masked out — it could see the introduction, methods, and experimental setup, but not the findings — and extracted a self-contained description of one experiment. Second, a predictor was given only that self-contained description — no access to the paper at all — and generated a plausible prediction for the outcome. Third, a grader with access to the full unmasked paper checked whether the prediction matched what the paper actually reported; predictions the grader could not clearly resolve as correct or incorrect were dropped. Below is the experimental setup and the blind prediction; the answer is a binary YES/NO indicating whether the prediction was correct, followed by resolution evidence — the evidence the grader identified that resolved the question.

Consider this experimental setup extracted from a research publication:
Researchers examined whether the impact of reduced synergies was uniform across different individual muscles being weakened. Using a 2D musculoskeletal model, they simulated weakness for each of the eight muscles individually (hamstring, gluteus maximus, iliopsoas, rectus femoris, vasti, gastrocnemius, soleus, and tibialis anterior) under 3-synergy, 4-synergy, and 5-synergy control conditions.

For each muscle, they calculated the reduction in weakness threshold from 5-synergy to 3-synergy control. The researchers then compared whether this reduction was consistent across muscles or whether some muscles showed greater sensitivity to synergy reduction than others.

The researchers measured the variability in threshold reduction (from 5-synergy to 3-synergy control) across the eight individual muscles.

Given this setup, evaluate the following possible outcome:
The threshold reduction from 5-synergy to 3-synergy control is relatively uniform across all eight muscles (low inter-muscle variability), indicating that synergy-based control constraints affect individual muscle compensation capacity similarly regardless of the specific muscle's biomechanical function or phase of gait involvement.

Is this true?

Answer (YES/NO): NO